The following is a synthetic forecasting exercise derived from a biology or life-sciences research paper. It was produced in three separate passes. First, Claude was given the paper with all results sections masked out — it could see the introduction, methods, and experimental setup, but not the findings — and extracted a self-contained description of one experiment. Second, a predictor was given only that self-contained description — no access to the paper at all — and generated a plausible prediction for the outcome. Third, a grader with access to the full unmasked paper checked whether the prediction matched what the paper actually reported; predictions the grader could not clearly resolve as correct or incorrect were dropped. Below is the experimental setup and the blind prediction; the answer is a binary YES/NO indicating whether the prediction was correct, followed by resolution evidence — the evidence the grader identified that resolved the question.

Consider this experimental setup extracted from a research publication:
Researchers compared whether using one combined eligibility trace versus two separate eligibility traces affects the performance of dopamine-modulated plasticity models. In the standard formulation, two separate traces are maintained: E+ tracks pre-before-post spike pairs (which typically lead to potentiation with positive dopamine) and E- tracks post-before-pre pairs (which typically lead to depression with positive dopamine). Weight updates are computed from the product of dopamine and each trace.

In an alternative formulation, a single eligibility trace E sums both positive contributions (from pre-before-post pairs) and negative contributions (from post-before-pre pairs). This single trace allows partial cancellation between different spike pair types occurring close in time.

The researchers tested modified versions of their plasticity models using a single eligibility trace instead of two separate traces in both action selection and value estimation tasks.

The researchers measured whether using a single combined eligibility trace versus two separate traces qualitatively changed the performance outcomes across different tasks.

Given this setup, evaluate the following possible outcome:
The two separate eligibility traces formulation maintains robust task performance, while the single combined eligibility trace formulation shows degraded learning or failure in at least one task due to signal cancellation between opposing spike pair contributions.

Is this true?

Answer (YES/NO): NO